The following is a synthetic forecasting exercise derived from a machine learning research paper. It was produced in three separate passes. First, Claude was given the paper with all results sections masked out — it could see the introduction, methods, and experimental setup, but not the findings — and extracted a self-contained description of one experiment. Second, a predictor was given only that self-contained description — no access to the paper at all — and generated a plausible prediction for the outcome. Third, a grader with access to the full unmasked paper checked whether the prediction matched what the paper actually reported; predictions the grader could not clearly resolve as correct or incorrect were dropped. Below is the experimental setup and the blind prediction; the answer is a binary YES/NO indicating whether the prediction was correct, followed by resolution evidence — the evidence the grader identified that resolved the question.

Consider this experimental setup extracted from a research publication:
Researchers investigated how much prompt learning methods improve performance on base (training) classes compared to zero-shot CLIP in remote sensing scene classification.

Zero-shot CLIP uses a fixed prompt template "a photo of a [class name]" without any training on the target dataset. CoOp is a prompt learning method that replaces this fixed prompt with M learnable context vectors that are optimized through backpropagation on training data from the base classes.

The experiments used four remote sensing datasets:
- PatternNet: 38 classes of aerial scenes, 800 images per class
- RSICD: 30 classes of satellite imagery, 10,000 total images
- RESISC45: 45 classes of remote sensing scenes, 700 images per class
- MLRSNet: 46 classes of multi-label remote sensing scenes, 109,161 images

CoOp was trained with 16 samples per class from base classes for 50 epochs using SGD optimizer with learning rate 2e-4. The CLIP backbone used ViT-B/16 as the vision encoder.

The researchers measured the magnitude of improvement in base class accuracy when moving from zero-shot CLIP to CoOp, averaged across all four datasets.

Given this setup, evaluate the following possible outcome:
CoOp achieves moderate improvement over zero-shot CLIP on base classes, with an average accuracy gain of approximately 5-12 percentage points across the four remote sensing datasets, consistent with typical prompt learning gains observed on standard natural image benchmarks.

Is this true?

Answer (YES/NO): NO